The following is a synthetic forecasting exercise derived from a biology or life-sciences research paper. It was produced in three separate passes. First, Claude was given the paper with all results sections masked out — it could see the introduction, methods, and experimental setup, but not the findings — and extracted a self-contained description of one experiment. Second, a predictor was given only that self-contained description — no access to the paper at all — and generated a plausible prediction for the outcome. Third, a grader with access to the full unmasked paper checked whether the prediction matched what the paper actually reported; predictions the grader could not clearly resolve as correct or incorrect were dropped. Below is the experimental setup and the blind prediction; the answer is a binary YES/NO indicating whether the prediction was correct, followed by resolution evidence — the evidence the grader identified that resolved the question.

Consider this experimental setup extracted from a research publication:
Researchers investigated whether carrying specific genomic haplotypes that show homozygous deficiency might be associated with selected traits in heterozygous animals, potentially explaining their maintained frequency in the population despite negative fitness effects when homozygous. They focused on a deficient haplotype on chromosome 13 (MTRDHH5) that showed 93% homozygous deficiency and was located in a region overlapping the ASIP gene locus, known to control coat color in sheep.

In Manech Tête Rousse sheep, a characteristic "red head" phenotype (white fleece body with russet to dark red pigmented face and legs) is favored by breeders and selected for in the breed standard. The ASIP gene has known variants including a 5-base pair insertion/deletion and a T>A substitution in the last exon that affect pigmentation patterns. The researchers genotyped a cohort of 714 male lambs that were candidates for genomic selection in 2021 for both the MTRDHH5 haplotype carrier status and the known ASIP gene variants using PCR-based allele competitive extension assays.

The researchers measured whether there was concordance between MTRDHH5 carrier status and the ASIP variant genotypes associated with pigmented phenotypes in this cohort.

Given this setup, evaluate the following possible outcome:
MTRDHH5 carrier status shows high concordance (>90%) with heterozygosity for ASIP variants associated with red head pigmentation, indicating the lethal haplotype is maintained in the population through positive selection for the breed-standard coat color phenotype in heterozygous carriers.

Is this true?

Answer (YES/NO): NO